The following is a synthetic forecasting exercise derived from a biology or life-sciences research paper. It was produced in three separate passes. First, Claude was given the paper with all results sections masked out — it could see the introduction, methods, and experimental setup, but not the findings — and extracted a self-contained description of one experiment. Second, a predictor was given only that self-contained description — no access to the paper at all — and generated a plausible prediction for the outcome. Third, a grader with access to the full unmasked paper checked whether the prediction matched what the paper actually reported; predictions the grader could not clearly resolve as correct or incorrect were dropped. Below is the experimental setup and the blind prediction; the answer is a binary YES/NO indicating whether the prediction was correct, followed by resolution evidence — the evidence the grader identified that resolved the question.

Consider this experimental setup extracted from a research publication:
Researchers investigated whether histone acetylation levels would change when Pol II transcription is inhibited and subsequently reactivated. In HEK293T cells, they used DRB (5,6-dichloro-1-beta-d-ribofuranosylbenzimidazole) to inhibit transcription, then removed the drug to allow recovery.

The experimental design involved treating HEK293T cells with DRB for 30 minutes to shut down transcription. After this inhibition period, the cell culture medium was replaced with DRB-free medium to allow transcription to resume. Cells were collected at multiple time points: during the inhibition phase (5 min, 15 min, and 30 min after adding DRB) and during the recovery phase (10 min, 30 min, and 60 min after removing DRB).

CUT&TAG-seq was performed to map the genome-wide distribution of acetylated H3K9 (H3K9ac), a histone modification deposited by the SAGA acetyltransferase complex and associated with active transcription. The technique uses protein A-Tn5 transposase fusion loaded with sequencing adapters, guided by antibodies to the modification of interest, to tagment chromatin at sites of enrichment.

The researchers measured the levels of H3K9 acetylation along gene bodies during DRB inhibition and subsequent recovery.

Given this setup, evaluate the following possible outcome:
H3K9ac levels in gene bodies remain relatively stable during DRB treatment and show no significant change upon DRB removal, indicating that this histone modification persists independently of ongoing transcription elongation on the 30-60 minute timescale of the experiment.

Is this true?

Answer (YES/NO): NO